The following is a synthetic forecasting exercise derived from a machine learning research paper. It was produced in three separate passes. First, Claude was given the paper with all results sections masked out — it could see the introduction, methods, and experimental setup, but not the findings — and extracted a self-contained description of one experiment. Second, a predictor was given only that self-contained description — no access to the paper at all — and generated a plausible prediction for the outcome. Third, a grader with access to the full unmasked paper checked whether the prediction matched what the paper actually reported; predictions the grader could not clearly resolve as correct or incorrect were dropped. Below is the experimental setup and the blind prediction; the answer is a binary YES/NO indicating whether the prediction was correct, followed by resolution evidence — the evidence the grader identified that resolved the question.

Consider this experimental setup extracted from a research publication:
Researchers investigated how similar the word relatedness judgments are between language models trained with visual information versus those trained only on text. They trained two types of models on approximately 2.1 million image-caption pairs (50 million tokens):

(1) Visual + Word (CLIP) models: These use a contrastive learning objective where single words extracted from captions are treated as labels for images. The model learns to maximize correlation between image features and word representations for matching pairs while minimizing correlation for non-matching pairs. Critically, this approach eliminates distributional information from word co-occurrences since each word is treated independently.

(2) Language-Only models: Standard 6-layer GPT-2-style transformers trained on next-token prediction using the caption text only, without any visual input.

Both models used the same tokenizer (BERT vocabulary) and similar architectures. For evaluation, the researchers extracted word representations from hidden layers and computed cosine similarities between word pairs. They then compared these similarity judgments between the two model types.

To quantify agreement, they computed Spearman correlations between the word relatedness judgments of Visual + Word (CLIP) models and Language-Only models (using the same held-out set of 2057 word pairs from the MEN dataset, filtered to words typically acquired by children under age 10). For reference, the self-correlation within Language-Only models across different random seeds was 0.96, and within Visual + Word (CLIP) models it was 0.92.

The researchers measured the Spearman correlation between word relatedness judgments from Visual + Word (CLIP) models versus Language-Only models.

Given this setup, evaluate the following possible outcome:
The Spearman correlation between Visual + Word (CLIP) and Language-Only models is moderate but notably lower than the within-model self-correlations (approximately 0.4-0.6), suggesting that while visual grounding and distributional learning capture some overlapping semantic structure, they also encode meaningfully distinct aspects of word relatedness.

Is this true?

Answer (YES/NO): NO